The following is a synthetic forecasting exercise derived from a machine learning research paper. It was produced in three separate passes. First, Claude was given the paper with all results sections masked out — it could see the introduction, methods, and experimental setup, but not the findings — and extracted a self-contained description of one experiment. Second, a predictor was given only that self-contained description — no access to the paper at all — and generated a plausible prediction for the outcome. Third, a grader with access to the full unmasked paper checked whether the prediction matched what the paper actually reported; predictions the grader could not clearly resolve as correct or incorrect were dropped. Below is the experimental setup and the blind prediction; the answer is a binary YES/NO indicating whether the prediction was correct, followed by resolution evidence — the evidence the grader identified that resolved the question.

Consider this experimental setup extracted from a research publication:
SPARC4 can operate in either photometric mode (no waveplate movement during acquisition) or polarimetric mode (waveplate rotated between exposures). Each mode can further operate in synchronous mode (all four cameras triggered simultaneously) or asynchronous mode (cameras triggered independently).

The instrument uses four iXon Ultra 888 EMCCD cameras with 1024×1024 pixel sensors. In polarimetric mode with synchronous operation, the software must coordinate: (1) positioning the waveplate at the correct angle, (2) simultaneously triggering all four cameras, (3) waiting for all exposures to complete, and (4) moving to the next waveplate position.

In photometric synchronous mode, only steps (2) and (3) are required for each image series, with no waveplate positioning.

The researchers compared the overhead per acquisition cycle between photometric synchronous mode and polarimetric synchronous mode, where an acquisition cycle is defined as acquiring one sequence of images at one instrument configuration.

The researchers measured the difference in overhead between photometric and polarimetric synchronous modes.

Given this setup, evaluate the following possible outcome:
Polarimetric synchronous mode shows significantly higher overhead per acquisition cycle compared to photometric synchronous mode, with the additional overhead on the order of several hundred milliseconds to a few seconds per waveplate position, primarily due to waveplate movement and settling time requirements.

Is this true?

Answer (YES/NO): YES